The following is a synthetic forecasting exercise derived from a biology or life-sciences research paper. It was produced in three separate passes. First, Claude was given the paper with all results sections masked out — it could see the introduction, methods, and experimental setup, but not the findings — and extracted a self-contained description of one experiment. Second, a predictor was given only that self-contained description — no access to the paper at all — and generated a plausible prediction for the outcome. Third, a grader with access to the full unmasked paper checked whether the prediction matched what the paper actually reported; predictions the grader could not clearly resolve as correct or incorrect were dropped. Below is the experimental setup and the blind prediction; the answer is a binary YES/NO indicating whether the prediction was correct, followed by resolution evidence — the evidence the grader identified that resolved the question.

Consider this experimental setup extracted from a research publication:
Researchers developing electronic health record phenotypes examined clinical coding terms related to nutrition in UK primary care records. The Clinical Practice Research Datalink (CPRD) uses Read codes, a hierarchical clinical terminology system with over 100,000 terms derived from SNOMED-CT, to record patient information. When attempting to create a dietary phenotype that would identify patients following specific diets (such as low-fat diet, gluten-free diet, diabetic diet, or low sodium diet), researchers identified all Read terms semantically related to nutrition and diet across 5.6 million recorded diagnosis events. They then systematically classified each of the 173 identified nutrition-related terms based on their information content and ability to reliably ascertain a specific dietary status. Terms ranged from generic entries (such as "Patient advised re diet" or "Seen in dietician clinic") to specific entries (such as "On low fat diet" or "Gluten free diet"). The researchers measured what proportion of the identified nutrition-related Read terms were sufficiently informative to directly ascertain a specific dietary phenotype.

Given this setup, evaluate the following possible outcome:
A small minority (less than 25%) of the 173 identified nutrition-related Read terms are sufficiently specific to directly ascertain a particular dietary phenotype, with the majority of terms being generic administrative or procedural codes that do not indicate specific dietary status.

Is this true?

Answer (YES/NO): YES